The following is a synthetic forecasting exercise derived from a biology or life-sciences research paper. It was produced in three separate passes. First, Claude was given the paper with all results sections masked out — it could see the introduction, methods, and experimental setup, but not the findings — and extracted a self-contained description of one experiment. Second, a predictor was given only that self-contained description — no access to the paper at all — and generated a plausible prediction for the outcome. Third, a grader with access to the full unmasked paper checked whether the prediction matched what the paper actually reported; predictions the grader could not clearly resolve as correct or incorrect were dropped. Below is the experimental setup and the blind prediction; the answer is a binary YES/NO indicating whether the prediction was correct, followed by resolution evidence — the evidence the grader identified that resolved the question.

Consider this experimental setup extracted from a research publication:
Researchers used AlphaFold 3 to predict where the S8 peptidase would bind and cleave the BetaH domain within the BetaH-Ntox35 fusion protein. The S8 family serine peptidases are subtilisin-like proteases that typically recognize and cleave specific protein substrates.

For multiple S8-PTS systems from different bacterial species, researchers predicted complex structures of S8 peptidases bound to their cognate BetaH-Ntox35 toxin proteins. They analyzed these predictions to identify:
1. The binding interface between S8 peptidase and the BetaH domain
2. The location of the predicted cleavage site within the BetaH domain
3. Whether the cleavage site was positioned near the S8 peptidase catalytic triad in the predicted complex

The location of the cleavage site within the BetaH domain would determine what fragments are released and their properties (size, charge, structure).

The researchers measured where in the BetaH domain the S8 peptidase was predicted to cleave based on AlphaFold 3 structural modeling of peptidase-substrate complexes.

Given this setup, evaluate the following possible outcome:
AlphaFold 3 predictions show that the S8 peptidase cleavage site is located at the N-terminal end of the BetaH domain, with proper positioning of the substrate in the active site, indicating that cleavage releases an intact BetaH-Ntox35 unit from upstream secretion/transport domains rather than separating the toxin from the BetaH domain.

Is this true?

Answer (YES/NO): NO